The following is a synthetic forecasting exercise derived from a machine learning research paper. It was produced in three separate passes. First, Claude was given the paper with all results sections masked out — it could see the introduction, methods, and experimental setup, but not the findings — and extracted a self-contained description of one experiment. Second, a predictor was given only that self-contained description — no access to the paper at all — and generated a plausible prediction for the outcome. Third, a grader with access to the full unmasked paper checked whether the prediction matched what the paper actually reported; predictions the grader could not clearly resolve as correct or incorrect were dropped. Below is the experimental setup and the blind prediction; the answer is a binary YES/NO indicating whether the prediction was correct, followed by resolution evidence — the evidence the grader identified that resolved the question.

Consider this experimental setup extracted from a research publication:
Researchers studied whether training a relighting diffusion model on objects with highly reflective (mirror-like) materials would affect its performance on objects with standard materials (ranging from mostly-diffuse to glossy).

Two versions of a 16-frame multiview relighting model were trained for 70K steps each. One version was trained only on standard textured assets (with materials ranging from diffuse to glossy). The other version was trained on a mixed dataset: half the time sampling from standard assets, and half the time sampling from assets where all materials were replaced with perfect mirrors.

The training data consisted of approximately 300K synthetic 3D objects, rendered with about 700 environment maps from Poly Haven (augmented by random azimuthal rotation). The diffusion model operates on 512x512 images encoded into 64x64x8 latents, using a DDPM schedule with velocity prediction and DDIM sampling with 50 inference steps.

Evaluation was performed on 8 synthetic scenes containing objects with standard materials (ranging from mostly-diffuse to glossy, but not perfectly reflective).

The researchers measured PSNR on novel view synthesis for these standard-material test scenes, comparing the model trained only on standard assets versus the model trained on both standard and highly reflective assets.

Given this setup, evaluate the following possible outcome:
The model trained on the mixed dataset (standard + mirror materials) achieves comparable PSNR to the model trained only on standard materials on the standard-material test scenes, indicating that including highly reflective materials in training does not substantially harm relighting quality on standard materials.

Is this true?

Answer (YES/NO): YES